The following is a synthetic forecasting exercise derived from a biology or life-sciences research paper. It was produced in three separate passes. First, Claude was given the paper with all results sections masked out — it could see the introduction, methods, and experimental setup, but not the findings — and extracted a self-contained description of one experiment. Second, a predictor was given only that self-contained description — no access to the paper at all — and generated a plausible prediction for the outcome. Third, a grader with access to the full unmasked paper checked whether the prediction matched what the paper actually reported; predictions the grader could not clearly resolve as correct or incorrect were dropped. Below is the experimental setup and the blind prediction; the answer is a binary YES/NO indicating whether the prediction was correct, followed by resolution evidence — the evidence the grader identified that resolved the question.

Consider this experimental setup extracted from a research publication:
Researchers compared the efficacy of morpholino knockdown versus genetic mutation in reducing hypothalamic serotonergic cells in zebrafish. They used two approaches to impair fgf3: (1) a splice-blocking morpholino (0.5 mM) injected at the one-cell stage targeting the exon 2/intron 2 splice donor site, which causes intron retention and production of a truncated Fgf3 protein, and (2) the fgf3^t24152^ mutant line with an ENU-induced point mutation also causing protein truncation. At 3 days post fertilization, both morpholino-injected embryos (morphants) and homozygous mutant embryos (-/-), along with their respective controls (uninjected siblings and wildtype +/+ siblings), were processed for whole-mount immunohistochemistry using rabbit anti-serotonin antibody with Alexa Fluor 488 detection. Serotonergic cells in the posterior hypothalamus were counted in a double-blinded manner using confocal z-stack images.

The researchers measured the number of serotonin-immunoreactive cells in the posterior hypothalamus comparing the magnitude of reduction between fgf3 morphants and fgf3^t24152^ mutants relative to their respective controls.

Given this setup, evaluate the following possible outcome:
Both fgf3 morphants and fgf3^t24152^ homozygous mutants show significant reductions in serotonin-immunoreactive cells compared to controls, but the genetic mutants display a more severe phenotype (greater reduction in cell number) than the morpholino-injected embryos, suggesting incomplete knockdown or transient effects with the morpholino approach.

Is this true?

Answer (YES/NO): NO